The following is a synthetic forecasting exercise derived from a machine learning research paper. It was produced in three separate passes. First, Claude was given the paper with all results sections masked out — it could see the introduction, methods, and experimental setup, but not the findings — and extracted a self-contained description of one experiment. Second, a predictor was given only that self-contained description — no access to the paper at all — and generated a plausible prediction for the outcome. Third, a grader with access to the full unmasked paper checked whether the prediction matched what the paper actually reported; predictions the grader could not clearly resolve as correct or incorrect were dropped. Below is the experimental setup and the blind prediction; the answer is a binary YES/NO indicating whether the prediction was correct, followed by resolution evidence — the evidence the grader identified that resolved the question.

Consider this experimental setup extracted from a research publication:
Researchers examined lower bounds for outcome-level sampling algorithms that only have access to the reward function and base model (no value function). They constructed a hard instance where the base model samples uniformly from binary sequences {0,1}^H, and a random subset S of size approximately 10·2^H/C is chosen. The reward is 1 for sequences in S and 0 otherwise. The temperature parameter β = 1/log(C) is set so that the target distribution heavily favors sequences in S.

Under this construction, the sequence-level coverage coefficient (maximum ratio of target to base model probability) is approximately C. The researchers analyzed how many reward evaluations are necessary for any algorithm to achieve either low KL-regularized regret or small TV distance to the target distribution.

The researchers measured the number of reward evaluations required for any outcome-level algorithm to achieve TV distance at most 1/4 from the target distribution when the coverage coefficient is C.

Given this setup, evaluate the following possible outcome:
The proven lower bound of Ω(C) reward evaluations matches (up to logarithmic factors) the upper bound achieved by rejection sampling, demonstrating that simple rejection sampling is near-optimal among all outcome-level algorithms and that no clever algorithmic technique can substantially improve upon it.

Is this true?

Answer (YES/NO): YES